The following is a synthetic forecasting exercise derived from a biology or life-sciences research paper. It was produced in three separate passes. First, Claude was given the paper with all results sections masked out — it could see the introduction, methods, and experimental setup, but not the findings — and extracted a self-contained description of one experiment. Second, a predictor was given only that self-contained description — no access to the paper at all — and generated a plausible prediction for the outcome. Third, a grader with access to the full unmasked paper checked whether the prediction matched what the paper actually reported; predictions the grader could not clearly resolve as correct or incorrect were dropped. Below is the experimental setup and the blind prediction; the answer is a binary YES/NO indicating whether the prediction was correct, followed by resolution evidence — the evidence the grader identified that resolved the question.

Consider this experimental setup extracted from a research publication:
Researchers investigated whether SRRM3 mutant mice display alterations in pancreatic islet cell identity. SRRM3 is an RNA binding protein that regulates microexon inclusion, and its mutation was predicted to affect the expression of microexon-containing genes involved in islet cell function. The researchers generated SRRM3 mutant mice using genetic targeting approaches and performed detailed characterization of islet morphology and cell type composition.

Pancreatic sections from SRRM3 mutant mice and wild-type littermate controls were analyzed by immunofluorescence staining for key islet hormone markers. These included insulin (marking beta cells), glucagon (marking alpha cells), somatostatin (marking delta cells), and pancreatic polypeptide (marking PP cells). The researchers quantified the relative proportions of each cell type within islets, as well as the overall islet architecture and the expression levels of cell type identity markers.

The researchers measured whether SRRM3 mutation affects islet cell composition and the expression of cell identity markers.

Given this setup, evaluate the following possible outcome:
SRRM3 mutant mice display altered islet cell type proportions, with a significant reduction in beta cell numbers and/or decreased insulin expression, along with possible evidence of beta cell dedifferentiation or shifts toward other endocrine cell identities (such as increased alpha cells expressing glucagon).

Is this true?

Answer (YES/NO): NO